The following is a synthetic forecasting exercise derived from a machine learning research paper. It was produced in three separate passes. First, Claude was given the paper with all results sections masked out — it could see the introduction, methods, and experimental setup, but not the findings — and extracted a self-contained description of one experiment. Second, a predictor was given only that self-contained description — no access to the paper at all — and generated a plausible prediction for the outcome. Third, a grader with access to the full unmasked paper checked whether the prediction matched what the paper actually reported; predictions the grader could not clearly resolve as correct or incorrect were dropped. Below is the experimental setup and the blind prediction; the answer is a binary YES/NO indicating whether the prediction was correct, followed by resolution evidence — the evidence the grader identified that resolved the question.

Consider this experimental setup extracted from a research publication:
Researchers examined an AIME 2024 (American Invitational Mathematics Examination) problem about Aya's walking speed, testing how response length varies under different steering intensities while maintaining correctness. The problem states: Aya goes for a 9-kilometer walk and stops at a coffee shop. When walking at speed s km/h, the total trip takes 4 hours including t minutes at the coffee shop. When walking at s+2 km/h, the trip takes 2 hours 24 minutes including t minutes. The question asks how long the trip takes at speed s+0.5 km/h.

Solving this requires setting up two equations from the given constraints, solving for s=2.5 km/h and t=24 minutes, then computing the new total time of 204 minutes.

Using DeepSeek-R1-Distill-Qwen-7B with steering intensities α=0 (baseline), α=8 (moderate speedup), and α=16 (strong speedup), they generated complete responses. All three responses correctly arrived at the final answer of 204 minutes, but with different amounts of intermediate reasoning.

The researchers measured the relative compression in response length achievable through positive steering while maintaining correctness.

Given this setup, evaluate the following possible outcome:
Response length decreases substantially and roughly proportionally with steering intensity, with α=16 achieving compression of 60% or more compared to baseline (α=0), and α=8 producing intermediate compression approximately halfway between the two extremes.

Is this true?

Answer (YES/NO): NO